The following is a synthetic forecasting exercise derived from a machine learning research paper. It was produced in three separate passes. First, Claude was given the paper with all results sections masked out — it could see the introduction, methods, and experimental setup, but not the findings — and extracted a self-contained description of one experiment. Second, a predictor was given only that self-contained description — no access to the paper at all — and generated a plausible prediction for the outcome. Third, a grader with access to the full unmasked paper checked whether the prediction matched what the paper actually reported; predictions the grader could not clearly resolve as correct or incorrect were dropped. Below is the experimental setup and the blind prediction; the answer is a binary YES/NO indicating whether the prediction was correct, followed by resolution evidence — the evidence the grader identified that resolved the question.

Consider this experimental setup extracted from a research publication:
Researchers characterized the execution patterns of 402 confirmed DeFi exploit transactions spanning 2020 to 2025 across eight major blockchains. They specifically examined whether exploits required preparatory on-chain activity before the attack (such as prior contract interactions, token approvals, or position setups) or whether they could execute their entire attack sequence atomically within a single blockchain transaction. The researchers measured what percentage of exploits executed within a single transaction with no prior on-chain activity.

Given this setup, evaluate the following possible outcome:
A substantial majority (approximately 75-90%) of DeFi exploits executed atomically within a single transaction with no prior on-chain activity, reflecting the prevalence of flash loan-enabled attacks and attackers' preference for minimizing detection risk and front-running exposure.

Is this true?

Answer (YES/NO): NO